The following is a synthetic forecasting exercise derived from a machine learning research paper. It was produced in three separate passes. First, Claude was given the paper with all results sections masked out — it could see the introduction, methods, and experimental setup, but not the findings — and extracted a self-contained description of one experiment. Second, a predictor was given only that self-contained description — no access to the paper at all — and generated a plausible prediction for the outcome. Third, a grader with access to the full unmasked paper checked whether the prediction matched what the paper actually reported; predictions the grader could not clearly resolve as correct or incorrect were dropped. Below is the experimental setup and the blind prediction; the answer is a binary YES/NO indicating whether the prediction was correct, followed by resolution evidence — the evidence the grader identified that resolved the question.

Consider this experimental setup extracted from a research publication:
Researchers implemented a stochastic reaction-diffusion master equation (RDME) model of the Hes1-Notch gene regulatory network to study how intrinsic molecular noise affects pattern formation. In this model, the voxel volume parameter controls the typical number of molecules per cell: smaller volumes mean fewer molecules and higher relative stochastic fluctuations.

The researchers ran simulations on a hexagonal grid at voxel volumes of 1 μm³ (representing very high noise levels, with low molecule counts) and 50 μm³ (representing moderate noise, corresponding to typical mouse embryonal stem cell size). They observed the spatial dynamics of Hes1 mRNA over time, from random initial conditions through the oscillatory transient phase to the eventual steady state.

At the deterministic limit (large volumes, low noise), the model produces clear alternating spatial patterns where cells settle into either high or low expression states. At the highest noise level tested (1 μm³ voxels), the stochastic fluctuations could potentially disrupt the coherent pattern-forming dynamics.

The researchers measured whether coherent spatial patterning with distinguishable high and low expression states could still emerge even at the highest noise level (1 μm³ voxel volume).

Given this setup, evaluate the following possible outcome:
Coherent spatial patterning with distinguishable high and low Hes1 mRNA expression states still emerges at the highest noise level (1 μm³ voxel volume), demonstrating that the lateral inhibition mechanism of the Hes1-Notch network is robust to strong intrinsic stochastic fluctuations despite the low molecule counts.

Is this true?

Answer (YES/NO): YES